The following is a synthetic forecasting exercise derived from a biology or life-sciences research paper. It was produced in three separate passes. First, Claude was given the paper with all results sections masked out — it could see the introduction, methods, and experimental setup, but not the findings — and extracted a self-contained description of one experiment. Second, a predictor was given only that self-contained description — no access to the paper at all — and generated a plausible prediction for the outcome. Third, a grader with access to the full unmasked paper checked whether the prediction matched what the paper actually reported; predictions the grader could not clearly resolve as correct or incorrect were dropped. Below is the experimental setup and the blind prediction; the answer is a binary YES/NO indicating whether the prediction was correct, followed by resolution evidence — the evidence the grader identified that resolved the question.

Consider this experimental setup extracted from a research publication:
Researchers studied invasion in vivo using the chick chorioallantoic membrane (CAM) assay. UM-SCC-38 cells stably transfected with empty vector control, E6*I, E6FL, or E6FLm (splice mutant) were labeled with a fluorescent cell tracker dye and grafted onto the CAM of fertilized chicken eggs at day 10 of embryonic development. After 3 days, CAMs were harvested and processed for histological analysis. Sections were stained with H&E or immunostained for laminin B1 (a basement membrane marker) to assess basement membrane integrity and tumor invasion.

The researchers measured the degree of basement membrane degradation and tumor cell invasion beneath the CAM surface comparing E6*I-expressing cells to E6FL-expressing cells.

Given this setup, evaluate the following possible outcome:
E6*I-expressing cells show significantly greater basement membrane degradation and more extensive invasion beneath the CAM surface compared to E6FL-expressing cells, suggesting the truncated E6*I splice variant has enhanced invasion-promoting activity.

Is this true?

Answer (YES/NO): NO